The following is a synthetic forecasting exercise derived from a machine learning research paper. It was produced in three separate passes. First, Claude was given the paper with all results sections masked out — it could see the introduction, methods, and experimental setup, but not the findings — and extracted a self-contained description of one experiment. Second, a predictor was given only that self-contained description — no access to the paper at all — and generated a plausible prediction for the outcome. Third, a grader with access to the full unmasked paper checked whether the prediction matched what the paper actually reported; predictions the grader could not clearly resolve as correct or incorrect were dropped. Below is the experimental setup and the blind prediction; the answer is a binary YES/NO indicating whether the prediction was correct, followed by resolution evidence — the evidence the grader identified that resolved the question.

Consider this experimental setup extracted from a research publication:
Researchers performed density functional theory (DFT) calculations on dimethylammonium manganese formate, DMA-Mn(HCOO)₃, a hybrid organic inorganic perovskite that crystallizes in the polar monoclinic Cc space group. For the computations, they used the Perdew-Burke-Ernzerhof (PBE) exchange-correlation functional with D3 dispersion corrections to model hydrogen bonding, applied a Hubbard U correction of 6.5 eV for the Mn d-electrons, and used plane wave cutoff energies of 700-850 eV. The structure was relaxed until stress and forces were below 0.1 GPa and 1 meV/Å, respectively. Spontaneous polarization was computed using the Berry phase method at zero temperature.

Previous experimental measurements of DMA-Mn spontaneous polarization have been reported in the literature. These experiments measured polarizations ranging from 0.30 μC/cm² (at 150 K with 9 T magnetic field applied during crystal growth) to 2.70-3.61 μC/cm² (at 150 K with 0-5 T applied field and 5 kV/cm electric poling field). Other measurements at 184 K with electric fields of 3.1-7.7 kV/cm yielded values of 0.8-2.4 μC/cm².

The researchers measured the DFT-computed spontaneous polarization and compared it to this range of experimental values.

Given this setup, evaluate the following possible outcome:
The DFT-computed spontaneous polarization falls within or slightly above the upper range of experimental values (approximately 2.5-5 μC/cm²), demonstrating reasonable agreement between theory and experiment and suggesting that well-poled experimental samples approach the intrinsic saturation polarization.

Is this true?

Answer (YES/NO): NO